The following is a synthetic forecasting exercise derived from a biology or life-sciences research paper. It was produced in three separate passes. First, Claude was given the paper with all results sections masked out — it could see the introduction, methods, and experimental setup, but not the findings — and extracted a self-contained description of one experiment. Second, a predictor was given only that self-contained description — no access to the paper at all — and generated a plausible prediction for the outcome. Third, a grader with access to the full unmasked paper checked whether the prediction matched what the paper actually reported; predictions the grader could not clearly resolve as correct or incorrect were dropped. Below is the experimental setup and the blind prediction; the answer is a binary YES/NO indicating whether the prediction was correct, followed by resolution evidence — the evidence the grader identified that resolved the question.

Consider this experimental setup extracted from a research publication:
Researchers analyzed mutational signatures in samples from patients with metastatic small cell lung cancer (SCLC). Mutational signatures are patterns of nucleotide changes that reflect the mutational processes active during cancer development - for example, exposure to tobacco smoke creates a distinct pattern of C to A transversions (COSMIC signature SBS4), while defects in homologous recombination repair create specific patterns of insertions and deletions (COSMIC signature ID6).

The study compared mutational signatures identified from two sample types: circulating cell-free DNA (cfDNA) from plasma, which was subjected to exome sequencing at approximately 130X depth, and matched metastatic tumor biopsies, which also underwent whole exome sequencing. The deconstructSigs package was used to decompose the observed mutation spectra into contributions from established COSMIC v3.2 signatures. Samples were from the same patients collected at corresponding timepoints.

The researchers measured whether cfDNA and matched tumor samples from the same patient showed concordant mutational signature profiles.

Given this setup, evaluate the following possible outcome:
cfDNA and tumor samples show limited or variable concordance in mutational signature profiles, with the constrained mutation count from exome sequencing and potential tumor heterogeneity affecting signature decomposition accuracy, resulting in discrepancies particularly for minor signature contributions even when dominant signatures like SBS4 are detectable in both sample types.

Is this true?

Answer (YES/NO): NO